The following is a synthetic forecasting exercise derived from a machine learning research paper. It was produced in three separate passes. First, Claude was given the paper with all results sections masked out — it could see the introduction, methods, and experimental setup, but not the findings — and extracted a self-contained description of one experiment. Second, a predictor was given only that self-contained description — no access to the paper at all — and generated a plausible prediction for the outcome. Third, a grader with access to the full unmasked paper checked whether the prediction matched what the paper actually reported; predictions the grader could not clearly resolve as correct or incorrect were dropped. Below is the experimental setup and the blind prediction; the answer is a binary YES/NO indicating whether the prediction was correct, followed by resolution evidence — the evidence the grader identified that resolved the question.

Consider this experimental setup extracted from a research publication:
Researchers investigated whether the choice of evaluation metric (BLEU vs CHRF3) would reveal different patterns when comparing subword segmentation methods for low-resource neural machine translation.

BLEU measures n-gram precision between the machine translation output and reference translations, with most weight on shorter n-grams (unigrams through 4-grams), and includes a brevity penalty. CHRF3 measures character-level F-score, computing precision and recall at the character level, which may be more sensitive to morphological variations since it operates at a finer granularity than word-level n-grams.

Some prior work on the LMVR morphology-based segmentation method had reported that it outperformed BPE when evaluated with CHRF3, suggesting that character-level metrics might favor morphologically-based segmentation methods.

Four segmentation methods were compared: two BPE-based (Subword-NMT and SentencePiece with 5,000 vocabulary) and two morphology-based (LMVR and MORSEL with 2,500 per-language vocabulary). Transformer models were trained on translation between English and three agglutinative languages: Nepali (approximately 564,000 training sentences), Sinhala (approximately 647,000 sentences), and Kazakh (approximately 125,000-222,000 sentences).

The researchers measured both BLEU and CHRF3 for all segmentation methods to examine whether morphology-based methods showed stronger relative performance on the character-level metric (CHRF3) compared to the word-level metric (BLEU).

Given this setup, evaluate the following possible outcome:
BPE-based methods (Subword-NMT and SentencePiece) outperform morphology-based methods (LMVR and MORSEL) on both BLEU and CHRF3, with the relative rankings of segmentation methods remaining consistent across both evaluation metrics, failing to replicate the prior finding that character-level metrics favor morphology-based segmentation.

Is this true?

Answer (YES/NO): NO